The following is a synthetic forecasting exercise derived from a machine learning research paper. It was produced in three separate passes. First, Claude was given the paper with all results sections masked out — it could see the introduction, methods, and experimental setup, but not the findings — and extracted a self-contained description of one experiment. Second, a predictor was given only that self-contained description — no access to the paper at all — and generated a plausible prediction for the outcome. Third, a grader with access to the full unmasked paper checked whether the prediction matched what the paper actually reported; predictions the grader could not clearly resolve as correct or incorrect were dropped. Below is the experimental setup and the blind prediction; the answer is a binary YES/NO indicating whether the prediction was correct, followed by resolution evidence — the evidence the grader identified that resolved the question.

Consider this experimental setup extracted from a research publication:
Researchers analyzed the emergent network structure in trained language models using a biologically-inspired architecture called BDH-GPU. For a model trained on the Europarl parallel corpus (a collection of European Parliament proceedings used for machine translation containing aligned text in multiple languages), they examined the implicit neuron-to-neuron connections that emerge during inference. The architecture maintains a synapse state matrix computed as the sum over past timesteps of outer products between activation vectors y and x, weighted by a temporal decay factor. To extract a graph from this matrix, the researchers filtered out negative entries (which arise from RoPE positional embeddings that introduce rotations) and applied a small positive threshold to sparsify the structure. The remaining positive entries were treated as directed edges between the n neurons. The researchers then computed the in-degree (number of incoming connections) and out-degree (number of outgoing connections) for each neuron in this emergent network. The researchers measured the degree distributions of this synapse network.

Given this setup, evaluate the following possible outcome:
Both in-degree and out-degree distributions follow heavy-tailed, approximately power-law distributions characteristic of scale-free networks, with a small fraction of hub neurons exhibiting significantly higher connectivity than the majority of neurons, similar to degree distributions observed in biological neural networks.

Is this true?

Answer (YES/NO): YES